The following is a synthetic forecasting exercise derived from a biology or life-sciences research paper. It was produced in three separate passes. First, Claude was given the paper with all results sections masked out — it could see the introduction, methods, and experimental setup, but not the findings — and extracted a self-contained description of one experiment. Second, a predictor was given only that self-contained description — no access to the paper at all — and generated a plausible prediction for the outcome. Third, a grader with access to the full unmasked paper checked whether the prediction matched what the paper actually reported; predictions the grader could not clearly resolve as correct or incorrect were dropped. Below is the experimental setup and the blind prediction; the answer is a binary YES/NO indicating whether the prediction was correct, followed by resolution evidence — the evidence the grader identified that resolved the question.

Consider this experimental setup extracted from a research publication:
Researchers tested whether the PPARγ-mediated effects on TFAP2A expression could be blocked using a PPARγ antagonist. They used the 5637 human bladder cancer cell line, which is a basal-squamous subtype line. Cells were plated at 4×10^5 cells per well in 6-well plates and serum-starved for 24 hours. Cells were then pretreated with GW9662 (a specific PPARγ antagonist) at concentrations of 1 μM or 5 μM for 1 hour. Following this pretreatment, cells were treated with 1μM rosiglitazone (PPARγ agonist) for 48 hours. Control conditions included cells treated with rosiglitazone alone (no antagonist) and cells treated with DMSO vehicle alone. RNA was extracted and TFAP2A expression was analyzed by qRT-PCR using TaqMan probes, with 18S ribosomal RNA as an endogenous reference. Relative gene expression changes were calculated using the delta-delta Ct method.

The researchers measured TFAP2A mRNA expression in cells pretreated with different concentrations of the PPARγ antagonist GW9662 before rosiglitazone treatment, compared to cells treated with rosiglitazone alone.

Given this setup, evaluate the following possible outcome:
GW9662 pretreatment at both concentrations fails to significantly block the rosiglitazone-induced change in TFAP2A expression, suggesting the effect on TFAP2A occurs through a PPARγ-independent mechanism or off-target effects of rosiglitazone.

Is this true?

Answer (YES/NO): NO